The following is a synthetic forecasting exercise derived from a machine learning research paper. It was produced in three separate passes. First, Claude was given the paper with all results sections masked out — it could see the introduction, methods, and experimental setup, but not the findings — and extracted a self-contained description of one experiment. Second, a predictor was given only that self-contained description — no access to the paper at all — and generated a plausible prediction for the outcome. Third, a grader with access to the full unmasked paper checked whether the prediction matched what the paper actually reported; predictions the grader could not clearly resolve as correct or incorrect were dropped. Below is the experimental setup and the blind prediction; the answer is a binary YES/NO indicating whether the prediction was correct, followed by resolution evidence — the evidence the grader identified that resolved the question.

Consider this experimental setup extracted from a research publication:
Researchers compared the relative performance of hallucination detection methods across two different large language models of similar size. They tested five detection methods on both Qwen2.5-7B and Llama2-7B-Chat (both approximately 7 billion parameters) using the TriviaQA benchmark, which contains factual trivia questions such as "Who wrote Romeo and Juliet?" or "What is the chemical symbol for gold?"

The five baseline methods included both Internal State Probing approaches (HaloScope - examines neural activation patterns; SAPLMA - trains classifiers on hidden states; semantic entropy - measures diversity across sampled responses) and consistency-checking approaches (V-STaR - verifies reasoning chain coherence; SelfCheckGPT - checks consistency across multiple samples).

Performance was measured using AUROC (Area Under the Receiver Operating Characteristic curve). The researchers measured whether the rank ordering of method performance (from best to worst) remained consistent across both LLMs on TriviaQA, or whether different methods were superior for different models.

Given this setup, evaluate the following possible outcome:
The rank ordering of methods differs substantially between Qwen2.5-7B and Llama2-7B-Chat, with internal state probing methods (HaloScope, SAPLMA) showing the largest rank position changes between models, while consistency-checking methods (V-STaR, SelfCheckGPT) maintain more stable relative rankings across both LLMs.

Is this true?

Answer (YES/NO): NO